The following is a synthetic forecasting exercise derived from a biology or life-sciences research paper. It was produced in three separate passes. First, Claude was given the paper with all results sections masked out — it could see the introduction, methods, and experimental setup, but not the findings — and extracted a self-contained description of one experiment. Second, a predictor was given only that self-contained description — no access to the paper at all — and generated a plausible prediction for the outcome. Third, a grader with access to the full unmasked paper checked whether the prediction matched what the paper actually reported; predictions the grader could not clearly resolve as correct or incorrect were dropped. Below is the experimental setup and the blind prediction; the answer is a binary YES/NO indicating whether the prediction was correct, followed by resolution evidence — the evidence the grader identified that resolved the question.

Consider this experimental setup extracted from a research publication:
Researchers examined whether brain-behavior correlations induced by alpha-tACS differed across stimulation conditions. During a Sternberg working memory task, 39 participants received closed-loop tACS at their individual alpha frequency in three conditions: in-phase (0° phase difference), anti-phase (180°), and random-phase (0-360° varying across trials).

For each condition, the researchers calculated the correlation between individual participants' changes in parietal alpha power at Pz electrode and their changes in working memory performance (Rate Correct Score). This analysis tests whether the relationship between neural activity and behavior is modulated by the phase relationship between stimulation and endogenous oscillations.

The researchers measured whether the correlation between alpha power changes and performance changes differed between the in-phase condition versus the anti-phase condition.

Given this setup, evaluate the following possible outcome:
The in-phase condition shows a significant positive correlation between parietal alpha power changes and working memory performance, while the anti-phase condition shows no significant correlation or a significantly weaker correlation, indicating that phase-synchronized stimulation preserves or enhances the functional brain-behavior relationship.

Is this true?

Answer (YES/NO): YES